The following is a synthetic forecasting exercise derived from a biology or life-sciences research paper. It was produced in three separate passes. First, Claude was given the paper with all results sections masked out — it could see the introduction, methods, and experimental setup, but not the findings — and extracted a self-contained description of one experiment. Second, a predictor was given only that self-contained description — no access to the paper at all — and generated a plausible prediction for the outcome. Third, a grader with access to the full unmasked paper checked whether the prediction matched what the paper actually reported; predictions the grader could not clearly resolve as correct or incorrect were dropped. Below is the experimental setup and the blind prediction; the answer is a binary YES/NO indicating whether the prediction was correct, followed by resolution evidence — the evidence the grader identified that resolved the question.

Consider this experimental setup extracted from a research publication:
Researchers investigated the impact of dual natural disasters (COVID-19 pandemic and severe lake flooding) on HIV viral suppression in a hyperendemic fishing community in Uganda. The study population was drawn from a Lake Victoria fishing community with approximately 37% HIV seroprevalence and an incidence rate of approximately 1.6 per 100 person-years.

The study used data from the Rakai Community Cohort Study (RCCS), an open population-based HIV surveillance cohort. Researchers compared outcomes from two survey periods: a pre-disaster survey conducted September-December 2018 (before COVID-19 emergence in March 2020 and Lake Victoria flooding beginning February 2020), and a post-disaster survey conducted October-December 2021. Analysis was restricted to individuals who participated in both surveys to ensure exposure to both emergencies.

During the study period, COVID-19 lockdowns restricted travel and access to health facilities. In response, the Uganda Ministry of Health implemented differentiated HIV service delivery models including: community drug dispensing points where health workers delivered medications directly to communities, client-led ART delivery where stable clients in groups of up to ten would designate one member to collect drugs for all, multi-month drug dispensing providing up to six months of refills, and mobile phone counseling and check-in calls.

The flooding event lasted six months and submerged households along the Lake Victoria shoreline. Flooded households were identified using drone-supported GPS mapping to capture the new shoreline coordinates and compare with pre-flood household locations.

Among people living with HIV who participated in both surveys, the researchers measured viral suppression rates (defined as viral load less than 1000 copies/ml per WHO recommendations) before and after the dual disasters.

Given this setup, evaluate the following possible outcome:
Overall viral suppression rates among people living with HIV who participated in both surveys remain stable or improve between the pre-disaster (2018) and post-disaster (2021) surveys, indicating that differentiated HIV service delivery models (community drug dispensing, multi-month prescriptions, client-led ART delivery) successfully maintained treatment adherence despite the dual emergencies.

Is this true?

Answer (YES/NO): YES